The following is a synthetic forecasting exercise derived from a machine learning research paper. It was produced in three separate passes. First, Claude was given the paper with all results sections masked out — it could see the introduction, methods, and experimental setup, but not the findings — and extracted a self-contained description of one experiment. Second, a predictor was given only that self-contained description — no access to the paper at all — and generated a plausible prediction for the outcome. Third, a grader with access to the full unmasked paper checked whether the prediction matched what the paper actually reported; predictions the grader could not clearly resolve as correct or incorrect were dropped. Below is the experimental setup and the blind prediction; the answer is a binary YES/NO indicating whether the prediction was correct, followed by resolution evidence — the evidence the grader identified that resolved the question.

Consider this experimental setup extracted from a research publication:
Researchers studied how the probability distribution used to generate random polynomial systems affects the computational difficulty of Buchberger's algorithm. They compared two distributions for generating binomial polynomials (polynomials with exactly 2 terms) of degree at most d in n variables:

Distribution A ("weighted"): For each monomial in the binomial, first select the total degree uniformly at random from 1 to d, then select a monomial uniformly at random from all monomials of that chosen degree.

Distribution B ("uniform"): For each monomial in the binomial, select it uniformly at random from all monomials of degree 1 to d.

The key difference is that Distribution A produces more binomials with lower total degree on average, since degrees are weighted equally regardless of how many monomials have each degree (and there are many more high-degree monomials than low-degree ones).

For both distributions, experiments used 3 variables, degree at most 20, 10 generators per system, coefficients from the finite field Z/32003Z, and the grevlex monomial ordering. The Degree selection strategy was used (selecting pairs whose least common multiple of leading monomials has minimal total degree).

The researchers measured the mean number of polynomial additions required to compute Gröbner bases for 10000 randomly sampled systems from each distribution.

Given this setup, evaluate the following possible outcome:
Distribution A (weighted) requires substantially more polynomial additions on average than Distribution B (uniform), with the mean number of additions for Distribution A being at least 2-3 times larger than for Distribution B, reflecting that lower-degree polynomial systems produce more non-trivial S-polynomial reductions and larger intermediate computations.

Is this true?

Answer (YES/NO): NO